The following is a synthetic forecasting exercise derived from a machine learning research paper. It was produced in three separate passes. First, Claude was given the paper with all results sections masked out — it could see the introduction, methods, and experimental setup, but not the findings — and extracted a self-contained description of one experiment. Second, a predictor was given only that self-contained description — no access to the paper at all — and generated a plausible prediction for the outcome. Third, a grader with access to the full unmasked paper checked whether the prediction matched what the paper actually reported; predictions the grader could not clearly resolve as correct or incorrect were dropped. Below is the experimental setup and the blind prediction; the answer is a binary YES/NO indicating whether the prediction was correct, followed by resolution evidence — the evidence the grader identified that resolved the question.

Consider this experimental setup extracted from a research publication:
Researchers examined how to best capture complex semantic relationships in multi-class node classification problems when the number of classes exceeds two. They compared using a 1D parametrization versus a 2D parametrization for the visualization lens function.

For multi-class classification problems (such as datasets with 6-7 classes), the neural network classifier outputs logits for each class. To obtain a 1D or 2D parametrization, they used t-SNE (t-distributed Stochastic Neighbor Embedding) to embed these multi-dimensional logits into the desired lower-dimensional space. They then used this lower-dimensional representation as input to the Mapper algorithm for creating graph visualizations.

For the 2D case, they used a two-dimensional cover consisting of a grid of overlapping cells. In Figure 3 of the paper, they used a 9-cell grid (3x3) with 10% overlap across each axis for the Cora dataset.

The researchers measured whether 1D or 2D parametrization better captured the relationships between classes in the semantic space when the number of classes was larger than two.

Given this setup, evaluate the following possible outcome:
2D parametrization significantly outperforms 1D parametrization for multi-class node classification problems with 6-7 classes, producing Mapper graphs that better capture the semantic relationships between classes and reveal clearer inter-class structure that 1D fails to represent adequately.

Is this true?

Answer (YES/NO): NO